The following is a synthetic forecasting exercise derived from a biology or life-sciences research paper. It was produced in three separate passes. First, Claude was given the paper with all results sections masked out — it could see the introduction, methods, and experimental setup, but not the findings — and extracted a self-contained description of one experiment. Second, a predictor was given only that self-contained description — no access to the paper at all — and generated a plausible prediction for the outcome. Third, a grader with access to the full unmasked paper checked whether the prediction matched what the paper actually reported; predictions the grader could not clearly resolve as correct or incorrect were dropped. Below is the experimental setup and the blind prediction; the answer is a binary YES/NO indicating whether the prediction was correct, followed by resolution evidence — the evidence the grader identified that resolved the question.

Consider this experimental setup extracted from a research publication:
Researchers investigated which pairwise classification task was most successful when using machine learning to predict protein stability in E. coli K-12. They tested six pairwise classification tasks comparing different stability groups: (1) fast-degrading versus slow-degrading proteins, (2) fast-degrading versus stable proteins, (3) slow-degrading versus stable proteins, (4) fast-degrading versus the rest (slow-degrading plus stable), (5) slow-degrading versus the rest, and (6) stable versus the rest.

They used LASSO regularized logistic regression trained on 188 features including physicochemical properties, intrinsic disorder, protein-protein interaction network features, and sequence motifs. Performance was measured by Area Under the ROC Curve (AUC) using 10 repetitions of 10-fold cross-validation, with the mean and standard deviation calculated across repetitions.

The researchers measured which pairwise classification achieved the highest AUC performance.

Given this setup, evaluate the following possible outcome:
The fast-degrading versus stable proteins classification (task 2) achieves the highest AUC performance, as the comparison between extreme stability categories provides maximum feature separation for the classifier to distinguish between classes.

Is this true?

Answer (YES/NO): NO